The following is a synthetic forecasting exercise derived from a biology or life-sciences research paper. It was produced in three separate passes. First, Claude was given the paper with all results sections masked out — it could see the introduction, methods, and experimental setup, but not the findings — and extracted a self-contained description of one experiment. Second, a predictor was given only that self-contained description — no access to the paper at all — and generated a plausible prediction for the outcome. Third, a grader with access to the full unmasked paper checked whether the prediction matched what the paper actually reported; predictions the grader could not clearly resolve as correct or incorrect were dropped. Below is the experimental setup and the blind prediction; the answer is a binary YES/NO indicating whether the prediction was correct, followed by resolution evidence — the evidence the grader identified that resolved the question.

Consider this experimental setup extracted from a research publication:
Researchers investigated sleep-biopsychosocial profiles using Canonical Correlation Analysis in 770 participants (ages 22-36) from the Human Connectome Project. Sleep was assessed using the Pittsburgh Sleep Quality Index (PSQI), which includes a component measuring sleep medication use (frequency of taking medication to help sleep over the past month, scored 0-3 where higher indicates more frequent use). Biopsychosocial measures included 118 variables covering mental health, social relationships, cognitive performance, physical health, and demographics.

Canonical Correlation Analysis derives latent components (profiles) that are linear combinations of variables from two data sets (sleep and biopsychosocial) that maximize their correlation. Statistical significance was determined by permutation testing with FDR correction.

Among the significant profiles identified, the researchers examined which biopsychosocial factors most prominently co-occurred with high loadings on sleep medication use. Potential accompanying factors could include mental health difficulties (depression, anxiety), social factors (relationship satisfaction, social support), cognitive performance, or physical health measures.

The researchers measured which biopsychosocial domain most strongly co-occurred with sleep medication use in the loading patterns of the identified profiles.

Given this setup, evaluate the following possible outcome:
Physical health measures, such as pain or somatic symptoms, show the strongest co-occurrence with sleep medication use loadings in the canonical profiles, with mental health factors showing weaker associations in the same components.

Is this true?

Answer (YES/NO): NO